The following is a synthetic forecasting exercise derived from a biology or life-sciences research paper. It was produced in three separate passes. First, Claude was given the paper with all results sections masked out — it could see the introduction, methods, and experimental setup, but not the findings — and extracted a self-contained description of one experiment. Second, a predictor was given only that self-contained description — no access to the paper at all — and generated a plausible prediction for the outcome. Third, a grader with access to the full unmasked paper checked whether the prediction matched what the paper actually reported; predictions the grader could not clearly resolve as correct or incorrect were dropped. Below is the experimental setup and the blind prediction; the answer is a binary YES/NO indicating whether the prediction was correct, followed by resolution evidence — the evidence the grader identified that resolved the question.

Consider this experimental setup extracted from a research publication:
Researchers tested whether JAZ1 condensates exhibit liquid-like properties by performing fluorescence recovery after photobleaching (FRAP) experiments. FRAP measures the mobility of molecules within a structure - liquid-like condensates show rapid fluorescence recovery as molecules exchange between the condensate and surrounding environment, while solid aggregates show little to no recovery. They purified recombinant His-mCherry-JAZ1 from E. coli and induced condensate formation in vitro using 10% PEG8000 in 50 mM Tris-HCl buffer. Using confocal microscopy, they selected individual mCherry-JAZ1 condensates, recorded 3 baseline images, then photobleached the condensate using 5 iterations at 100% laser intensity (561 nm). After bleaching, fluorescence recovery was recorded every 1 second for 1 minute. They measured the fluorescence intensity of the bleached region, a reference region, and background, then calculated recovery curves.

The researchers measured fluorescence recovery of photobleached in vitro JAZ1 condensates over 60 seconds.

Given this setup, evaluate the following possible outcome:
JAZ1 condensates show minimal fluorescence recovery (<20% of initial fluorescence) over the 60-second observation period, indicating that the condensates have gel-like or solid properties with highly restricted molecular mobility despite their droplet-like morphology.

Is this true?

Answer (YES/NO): NO